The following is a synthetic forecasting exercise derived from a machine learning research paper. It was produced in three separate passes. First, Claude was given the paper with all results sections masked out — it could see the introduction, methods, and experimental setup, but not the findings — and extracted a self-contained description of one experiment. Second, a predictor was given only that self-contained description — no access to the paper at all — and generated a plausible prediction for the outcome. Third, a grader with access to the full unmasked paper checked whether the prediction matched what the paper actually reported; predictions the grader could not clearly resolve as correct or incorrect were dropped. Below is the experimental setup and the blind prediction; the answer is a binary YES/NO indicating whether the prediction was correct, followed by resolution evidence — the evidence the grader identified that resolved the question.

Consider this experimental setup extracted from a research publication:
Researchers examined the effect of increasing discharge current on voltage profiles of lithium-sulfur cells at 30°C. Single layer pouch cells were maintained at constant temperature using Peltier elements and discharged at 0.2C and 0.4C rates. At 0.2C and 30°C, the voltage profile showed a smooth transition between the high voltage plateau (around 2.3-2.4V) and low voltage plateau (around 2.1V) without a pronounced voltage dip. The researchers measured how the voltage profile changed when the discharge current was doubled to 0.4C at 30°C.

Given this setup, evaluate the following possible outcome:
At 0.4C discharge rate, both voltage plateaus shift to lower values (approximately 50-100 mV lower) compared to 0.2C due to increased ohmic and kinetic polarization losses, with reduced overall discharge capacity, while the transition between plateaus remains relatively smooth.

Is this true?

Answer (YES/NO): NO